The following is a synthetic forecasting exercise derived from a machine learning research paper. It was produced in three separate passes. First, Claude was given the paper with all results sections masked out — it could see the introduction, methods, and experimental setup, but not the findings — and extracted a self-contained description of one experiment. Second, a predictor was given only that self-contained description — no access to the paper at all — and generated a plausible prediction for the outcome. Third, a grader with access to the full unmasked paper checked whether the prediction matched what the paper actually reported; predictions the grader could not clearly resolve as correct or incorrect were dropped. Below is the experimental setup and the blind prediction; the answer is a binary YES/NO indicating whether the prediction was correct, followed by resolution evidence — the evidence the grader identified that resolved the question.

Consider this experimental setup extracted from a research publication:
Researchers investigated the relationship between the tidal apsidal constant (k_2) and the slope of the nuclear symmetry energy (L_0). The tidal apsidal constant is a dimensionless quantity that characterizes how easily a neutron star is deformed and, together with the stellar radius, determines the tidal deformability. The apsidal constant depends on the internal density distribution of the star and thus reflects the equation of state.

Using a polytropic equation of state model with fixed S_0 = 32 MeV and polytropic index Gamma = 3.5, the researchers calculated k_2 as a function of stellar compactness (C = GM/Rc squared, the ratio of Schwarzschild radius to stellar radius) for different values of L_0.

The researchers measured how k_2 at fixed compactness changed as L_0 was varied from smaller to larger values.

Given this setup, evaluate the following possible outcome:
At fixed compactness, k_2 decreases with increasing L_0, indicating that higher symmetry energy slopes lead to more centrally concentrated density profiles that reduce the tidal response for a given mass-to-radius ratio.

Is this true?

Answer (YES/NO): NO